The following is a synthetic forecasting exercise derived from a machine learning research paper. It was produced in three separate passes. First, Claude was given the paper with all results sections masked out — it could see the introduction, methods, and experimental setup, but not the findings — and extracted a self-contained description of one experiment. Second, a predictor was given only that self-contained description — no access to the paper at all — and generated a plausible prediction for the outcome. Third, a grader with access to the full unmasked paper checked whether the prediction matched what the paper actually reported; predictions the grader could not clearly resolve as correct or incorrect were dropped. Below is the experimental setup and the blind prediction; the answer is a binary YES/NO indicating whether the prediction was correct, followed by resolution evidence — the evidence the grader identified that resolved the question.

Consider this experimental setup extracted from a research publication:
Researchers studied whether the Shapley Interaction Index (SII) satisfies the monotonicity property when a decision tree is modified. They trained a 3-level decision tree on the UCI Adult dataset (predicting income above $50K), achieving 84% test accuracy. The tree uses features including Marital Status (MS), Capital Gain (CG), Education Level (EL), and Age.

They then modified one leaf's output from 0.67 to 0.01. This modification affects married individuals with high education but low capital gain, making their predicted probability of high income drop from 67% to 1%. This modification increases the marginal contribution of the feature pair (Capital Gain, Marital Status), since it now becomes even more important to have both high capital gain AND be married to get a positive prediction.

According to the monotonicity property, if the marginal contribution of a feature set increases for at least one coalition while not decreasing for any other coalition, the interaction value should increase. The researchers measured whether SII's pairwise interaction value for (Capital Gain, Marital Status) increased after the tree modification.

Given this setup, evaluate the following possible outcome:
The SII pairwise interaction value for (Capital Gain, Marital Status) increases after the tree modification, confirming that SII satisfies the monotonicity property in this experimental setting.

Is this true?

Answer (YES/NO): YES